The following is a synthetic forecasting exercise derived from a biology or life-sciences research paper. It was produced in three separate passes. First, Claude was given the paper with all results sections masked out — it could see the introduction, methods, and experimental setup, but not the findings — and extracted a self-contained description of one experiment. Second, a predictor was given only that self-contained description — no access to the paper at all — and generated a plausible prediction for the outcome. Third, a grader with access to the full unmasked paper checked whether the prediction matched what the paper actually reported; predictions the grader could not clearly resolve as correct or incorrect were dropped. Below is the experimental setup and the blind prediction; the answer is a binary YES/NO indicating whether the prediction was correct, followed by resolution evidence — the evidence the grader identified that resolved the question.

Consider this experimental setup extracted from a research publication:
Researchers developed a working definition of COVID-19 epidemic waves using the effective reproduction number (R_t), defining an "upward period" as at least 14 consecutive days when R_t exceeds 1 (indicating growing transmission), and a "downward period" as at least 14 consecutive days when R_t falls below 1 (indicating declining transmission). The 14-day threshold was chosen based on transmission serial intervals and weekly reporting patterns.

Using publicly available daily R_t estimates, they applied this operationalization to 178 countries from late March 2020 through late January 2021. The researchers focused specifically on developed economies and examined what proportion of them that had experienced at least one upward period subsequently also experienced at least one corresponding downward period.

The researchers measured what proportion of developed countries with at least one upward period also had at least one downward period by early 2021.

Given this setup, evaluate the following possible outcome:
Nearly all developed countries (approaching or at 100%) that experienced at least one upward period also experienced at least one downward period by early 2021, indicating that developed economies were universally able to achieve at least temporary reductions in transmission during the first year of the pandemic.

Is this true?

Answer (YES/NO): NO